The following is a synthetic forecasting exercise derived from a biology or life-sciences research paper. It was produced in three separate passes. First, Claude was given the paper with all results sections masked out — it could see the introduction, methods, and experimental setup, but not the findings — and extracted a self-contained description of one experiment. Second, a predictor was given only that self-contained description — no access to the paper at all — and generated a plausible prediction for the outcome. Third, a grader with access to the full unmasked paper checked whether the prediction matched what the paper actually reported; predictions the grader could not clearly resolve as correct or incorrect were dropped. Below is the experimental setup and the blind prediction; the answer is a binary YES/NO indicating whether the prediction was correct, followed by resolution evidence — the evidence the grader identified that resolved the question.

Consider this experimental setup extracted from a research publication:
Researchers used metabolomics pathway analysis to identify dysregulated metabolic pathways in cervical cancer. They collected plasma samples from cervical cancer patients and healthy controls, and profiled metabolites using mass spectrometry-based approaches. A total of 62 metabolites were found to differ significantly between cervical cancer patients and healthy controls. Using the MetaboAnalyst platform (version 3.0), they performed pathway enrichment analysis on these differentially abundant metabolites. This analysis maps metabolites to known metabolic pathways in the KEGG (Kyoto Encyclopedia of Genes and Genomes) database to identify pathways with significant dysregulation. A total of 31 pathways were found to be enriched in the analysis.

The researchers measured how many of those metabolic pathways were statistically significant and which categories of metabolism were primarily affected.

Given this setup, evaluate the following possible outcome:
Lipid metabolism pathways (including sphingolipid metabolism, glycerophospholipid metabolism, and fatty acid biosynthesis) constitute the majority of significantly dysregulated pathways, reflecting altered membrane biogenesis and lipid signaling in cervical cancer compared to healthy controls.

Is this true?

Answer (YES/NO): NO